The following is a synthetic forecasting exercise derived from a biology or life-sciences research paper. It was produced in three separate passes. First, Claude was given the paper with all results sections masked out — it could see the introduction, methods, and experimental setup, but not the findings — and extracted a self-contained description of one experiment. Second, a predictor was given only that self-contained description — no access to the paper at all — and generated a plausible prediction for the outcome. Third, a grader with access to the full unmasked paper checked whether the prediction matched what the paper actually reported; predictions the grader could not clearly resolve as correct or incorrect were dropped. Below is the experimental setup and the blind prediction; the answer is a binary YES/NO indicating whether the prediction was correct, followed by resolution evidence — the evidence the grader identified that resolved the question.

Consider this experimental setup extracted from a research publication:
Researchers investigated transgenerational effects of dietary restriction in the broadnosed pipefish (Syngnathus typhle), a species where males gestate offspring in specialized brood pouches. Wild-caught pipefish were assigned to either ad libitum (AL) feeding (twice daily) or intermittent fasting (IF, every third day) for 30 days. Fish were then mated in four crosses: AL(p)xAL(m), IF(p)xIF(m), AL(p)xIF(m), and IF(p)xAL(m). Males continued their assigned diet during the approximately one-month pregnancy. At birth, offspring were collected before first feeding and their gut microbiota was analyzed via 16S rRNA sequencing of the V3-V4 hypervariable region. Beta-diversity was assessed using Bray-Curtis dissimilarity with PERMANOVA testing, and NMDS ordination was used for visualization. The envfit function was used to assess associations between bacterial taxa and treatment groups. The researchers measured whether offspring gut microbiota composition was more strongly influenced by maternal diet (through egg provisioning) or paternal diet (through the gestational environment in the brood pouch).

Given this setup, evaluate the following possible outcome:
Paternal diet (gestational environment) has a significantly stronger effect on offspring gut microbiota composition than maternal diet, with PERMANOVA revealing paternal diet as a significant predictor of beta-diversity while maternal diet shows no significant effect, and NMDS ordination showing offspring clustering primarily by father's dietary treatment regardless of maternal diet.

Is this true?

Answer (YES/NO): NO